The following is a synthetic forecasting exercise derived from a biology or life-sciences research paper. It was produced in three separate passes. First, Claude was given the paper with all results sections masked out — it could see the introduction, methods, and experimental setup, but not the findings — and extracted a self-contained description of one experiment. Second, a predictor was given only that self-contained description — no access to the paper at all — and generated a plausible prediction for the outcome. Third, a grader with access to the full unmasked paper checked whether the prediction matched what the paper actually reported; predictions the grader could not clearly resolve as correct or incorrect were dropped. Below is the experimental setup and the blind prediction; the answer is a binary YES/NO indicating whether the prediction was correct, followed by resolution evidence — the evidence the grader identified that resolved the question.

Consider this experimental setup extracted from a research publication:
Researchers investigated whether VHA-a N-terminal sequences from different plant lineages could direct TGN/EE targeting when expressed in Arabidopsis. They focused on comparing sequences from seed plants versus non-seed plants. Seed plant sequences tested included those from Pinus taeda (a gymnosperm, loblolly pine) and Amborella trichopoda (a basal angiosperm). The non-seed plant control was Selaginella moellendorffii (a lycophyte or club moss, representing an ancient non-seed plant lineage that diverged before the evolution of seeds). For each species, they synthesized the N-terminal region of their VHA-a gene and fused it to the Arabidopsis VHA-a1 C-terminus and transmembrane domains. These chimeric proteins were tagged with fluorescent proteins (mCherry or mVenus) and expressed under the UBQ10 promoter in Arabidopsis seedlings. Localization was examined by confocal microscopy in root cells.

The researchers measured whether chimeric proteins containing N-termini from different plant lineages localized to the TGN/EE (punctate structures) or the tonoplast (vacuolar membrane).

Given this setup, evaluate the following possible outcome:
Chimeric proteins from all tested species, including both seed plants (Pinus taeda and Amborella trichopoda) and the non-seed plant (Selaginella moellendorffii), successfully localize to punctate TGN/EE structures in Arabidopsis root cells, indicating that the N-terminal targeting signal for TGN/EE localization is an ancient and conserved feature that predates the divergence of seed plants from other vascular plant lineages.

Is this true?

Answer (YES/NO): NO